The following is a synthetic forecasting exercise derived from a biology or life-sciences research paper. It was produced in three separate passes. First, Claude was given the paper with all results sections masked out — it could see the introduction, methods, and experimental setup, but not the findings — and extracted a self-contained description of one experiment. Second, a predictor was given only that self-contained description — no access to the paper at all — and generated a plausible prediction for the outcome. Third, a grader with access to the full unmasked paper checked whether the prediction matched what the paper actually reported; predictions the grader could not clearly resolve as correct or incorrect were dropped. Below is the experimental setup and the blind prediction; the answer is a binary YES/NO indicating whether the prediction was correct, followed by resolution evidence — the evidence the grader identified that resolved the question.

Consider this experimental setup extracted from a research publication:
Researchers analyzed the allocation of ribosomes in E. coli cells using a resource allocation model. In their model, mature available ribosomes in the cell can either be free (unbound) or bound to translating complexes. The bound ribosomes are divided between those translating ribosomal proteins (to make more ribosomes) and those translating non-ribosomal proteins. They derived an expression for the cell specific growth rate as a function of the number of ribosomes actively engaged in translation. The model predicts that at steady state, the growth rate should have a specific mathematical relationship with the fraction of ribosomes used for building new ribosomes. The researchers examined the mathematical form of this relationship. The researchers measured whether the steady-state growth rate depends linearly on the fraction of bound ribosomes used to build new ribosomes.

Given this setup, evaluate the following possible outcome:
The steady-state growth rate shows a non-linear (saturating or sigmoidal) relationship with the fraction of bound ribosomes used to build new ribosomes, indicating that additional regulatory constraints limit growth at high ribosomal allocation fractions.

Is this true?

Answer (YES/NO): NO